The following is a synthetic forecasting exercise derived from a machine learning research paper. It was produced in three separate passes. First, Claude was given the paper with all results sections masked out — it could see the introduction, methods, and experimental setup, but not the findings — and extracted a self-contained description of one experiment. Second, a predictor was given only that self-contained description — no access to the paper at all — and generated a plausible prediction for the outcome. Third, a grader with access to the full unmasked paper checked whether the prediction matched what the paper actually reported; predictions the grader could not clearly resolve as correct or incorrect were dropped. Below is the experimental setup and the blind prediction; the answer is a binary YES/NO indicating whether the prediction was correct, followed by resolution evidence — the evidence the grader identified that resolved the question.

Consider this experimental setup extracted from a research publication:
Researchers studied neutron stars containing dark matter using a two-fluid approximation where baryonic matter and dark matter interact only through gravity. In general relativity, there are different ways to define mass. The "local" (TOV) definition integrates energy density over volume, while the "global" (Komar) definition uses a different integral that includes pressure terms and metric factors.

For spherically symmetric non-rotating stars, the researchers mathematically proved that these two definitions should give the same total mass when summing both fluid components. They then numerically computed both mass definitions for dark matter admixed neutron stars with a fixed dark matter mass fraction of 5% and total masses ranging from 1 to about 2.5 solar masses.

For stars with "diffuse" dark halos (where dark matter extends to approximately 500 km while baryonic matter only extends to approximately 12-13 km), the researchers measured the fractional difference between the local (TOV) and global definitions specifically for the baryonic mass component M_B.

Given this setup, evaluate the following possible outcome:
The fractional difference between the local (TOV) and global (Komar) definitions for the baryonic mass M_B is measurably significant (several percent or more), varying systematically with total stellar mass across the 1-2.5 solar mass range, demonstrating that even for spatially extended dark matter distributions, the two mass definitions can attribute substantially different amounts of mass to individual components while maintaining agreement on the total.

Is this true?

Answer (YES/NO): NO